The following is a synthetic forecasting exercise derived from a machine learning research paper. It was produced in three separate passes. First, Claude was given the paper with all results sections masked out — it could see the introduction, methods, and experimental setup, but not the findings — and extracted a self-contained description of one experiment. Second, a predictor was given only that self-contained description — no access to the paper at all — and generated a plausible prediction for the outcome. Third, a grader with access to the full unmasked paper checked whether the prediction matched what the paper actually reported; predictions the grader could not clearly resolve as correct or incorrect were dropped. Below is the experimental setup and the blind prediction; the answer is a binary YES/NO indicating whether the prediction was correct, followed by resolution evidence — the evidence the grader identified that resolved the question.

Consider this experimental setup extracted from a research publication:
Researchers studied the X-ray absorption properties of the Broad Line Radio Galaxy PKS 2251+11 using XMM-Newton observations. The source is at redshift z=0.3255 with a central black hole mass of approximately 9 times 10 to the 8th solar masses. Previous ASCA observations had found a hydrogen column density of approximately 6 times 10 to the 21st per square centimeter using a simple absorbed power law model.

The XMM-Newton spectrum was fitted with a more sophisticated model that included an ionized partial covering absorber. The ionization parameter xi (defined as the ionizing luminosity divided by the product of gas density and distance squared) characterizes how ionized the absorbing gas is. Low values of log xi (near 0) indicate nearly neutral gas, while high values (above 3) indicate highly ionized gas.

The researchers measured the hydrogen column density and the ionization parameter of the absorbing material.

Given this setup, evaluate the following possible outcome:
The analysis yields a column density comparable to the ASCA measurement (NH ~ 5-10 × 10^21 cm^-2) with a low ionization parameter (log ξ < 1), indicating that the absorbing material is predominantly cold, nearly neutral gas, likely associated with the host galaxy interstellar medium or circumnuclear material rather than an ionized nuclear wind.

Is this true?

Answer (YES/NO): NO